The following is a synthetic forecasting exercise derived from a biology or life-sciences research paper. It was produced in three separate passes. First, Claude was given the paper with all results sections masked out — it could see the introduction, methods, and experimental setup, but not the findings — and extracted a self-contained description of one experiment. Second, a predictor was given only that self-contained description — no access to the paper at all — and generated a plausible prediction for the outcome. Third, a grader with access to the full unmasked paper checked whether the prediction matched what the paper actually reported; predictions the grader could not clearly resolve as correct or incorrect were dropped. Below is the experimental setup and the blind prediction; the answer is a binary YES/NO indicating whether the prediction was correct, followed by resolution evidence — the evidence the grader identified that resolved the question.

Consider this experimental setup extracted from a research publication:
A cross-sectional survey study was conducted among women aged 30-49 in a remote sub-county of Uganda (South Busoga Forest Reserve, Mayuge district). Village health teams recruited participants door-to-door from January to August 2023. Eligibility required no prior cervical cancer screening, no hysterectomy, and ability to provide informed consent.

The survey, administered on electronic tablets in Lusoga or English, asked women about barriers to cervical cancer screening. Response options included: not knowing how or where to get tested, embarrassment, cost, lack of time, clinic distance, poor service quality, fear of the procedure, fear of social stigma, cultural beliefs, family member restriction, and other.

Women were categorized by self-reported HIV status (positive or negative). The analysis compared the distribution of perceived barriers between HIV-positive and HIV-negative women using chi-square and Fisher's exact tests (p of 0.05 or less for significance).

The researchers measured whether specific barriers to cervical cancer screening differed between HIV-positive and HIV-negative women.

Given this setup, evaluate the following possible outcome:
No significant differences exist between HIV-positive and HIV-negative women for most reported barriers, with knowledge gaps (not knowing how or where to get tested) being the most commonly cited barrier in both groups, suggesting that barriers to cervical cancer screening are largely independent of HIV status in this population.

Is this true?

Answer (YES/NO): NO